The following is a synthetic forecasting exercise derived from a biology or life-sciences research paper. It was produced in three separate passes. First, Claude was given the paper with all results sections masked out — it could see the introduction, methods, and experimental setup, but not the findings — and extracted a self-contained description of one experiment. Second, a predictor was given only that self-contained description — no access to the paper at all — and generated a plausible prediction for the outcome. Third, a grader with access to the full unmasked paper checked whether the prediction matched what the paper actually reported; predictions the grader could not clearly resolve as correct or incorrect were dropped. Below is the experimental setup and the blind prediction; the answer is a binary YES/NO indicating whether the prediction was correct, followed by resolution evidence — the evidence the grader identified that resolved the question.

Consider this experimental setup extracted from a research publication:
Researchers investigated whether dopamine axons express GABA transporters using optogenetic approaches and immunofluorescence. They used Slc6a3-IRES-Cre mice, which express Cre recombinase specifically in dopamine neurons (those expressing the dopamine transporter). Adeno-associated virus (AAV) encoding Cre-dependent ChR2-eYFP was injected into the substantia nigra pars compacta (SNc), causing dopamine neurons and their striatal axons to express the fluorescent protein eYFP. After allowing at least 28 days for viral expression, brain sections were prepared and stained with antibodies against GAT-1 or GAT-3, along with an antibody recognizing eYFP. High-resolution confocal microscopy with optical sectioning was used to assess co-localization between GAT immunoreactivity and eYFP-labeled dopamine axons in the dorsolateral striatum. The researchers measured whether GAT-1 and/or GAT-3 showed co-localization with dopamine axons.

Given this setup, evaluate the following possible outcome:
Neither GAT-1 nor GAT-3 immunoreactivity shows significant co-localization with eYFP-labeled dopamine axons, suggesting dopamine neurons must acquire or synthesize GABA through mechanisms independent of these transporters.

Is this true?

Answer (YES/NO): YES